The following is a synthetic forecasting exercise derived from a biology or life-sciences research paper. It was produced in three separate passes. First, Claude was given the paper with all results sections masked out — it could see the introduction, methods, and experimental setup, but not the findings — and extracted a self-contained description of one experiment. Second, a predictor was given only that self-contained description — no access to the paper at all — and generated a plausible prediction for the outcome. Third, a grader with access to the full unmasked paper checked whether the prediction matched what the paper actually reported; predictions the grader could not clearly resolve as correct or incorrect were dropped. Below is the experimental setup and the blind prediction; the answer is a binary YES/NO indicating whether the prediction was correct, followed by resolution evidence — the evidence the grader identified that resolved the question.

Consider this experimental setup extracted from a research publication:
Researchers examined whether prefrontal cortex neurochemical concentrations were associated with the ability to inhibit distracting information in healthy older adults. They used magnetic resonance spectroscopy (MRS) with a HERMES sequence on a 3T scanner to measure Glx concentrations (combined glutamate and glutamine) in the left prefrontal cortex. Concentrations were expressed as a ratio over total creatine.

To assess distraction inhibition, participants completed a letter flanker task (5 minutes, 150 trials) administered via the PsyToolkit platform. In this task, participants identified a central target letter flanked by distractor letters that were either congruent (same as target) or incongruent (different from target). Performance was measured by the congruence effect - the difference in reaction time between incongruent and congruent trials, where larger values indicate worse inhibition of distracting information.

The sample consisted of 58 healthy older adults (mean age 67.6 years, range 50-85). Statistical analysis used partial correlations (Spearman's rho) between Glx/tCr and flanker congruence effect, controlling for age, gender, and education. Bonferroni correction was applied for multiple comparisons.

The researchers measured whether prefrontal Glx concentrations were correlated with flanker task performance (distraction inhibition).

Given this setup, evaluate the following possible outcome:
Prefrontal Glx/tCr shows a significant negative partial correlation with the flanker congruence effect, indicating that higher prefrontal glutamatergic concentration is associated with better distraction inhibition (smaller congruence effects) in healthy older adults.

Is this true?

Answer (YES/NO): NO